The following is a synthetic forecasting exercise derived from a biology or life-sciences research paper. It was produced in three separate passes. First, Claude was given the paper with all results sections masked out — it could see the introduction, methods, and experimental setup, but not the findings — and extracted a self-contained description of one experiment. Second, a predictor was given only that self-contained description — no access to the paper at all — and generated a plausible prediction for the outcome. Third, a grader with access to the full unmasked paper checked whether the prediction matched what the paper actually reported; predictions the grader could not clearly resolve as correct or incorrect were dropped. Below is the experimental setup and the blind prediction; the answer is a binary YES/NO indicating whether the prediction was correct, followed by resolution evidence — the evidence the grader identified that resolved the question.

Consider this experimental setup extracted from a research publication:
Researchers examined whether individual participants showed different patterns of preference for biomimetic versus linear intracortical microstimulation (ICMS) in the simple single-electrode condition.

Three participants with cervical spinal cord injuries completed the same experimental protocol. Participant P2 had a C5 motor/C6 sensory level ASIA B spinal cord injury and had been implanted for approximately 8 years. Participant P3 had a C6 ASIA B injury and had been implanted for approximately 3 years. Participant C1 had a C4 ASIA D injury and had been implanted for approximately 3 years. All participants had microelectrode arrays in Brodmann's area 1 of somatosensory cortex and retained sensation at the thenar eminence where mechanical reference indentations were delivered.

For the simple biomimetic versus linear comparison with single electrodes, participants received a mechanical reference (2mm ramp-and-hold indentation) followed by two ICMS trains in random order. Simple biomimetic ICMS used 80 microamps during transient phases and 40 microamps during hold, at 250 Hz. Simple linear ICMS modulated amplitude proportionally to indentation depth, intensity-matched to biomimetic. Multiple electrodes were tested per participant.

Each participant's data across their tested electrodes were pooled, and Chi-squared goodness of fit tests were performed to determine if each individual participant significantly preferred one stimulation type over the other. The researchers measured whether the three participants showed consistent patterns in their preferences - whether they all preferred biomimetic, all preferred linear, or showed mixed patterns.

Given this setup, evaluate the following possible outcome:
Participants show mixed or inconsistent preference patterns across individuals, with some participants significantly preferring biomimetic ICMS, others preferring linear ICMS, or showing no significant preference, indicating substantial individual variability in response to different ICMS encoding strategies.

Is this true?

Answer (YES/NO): NO